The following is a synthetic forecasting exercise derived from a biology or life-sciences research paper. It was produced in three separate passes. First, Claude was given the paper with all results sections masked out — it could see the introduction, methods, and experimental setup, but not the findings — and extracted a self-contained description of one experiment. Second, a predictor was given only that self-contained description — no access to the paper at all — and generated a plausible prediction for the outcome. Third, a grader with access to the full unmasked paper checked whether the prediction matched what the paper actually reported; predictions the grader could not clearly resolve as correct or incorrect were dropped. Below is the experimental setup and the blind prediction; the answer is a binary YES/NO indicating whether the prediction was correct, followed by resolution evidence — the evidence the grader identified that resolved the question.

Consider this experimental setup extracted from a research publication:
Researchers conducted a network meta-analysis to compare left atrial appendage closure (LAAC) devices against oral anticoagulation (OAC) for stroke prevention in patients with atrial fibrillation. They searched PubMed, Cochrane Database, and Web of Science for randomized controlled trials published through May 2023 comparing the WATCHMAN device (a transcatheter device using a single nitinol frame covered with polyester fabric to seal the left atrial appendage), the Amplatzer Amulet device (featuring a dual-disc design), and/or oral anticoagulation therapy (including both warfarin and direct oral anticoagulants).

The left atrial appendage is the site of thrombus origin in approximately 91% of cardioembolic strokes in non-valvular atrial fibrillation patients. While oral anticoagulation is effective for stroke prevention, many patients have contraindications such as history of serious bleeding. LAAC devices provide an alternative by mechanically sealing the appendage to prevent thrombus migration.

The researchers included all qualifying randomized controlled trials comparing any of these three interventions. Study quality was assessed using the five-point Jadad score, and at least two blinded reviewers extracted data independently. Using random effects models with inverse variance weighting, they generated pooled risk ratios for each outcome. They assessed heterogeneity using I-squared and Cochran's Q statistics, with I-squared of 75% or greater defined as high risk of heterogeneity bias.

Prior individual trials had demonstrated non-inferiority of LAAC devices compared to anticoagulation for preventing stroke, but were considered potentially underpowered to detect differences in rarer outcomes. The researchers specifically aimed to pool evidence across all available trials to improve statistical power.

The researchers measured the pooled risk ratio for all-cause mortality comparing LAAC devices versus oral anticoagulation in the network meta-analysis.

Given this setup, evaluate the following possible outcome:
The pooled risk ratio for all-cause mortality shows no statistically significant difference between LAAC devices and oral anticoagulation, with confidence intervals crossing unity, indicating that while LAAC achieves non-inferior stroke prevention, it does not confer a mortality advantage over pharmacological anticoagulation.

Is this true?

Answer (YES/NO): NO